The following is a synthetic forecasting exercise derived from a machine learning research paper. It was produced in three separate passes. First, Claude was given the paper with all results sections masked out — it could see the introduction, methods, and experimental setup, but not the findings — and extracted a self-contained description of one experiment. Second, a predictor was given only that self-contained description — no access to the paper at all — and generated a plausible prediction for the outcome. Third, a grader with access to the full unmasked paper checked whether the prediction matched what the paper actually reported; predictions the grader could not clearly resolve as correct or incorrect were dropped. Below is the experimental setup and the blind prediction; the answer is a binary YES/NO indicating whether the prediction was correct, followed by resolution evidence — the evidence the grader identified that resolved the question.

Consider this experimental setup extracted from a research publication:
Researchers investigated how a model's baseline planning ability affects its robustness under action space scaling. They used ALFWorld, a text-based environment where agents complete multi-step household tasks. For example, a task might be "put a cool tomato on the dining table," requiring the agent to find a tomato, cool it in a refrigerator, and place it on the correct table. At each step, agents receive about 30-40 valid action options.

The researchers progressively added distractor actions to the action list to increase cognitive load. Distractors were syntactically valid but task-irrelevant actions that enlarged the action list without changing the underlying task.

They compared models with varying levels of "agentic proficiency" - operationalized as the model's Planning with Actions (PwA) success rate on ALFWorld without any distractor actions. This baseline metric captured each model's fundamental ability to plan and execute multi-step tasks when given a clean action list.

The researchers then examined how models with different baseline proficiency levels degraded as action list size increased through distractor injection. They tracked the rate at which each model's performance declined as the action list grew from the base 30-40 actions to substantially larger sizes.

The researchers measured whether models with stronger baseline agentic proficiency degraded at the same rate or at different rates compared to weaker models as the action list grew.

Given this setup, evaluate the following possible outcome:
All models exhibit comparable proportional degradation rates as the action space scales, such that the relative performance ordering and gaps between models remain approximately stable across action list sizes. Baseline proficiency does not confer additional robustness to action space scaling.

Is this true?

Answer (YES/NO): NO